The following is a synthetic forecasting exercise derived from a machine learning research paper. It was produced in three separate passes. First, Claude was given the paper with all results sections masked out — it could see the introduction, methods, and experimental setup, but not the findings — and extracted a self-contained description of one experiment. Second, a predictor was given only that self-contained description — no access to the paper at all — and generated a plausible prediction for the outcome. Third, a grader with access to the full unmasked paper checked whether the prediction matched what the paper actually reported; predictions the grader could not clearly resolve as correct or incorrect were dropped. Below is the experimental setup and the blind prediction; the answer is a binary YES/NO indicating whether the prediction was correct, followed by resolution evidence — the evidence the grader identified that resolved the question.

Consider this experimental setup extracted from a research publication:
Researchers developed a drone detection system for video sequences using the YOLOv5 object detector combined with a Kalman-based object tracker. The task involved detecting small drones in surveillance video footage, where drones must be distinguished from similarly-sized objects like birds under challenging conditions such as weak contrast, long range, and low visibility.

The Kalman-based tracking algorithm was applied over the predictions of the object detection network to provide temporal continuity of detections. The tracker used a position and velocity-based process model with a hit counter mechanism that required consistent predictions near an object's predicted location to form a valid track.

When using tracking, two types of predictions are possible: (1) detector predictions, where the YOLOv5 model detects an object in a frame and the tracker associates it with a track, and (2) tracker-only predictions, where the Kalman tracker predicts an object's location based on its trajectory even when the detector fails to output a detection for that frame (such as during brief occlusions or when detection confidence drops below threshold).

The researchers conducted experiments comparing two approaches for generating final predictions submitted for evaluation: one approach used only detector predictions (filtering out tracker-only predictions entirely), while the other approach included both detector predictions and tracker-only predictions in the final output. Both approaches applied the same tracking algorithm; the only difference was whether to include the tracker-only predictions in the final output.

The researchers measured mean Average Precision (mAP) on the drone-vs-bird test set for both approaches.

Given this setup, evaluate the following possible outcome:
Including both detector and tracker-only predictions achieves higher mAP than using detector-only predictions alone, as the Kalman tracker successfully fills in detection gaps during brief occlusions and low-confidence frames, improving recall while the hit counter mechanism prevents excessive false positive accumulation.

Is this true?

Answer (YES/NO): NO